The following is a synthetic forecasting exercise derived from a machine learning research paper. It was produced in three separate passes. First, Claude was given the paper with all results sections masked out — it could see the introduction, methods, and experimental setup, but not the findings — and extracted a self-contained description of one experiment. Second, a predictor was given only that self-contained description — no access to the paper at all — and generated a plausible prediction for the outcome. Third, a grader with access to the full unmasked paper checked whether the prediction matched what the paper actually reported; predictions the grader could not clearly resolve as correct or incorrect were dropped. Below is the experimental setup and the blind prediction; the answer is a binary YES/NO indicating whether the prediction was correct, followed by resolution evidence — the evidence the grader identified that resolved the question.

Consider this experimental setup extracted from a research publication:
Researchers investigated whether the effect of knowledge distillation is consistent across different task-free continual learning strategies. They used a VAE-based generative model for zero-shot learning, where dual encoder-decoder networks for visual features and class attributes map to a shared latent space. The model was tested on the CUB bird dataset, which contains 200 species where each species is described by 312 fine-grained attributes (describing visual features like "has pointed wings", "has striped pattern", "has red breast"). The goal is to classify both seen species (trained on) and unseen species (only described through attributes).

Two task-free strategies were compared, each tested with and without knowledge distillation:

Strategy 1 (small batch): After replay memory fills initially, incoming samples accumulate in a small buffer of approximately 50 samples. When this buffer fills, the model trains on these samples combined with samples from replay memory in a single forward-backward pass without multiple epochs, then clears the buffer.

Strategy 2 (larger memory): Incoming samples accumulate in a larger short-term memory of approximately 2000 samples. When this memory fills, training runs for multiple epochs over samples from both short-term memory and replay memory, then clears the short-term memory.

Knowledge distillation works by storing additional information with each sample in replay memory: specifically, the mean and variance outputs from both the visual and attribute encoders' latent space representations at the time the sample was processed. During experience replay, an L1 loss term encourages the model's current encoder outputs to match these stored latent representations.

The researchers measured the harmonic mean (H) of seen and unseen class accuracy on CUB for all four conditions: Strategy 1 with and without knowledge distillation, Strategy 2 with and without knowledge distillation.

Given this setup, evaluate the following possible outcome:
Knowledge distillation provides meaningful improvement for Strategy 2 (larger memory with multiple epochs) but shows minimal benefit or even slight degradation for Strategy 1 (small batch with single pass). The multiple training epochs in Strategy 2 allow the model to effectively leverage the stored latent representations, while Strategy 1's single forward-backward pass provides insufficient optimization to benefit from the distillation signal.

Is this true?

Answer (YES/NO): NO